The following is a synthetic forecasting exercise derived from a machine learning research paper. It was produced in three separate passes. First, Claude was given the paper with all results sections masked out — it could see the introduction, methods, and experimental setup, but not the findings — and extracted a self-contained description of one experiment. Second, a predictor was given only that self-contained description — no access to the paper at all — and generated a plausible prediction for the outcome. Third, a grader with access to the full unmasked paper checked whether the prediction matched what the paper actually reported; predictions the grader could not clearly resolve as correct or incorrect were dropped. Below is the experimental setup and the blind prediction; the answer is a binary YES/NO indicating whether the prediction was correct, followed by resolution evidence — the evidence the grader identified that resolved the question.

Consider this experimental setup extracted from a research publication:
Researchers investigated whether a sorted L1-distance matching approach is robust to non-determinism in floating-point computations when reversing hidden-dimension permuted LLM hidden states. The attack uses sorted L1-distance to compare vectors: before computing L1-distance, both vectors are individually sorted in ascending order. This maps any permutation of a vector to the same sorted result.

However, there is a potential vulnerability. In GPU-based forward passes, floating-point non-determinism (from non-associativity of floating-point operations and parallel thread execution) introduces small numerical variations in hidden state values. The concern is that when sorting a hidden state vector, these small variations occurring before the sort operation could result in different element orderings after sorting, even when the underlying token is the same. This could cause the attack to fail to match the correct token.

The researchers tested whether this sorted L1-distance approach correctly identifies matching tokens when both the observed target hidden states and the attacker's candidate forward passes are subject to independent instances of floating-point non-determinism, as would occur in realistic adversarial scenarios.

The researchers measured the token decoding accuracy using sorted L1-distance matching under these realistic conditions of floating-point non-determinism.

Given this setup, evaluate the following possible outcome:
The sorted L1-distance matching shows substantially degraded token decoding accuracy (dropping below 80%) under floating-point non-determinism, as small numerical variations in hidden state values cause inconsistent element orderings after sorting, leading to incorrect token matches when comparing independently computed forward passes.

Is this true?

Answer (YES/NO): NO